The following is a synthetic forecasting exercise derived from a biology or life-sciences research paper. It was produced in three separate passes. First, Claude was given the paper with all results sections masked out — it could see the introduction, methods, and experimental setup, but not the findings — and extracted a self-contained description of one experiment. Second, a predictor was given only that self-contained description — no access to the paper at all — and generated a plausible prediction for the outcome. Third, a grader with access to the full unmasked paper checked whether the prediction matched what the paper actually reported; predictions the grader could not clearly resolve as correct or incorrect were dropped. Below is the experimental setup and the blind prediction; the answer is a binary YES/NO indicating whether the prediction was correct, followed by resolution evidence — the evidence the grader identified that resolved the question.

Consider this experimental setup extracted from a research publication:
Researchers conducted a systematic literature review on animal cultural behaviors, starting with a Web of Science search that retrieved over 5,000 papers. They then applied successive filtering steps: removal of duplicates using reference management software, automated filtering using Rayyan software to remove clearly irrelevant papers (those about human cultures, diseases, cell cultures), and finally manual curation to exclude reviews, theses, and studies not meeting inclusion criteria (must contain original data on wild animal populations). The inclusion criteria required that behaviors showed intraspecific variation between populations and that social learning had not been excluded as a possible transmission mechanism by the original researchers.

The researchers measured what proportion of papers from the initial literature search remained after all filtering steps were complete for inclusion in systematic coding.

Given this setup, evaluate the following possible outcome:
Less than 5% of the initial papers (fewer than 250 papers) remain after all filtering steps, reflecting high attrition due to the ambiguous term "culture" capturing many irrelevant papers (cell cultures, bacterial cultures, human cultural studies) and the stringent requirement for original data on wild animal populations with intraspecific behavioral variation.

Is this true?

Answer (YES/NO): NO